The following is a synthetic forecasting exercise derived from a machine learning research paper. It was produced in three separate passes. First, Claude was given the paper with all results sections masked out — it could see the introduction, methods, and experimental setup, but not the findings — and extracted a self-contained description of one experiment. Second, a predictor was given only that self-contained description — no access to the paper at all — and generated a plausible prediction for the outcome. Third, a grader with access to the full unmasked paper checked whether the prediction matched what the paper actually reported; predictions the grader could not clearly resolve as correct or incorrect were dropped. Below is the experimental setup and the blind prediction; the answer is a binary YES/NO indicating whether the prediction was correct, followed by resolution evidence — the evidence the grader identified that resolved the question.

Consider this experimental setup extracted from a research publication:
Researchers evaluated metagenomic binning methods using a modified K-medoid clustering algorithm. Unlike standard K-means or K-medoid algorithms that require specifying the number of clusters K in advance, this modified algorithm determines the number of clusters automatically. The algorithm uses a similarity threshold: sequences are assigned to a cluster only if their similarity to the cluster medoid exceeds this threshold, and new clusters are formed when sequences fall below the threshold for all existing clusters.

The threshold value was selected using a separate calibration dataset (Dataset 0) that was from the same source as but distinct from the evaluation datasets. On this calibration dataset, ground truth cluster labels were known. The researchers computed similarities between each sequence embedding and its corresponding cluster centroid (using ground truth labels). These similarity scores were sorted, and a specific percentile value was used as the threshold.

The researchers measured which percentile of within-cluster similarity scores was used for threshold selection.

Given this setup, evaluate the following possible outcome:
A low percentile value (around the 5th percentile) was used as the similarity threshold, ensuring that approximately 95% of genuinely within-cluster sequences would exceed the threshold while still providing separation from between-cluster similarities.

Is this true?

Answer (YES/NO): NO